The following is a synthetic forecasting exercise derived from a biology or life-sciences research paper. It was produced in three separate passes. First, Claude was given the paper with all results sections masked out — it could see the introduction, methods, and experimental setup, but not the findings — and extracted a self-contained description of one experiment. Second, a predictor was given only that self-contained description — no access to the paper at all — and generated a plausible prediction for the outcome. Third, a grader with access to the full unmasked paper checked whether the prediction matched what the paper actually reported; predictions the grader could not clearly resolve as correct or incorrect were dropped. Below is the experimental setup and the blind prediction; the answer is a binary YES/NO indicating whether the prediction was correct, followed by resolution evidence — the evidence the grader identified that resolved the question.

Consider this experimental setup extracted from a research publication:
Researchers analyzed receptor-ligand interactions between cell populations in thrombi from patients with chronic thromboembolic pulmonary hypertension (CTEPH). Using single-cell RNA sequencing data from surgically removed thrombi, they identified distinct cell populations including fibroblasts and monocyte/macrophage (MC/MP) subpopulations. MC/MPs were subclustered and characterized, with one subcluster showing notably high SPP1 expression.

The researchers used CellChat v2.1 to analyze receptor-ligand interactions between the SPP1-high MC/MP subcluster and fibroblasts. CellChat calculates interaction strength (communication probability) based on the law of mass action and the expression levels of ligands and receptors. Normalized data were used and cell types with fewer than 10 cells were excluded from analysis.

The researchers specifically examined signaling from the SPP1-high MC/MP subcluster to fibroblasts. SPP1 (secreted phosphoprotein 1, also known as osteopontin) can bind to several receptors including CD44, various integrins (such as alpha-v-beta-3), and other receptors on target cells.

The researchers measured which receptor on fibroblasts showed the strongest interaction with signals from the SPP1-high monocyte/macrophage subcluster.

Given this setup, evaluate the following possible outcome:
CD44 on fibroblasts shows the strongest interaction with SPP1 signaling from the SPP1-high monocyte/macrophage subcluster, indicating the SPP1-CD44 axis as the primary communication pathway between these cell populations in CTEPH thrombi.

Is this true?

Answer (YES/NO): NO